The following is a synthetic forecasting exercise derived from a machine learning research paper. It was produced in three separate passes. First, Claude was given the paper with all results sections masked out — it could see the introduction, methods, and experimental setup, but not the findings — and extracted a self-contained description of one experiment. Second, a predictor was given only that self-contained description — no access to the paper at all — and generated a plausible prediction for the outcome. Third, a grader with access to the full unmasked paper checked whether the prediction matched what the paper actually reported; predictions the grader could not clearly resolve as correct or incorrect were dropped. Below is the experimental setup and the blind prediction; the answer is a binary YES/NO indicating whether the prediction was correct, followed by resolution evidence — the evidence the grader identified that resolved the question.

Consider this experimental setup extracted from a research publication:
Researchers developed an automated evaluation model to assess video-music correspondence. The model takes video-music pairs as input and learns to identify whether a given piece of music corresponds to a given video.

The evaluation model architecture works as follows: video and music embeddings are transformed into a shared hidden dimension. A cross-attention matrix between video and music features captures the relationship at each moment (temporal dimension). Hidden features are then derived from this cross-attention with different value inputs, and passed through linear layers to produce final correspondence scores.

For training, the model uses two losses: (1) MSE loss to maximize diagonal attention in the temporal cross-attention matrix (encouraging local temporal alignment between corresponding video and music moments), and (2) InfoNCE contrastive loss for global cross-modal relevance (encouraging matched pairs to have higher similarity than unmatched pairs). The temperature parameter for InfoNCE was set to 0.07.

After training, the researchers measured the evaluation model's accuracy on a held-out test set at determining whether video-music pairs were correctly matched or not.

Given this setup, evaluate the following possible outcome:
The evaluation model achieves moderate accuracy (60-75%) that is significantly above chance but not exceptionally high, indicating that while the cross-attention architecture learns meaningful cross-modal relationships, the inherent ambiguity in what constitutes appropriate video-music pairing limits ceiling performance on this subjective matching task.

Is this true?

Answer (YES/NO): NO